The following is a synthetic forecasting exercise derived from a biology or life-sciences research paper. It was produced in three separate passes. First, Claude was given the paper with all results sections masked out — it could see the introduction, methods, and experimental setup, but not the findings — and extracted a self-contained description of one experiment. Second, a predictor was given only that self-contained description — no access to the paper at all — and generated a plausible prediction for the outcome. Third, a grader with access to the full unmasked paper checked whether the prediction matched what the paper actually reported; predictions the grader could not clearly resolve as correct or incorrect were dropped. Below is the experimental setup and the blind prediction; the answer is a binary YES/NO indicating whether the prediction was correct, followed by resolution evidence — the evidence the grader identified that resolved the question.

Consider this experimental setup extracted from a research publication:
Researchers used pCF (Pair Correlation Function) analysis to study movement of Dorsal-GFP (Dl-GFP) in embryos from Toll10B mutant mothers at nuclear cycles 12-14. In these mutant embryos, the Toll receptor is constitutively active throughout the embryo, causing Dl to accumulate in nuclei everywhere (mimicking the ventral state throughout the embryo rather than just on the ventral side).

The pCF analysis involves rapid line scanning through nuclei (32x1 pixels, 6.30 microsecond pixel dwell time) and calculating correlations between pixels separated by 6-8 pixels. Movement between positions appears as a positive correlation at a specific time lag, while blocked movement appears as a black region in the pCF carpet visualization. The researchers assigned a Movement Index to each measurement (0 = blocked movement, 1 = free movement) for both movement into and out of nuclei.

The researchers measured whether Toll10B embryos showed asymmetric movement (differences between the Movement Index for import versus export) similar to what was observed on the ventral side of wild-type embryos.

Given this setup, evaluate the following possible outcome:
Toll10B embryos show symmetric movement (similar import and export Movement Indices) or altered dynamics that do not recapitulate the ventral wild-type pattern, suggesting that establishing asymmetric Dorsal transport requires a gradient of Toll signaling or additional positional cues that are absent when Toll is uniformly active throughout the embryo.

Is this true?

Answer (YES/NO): NO